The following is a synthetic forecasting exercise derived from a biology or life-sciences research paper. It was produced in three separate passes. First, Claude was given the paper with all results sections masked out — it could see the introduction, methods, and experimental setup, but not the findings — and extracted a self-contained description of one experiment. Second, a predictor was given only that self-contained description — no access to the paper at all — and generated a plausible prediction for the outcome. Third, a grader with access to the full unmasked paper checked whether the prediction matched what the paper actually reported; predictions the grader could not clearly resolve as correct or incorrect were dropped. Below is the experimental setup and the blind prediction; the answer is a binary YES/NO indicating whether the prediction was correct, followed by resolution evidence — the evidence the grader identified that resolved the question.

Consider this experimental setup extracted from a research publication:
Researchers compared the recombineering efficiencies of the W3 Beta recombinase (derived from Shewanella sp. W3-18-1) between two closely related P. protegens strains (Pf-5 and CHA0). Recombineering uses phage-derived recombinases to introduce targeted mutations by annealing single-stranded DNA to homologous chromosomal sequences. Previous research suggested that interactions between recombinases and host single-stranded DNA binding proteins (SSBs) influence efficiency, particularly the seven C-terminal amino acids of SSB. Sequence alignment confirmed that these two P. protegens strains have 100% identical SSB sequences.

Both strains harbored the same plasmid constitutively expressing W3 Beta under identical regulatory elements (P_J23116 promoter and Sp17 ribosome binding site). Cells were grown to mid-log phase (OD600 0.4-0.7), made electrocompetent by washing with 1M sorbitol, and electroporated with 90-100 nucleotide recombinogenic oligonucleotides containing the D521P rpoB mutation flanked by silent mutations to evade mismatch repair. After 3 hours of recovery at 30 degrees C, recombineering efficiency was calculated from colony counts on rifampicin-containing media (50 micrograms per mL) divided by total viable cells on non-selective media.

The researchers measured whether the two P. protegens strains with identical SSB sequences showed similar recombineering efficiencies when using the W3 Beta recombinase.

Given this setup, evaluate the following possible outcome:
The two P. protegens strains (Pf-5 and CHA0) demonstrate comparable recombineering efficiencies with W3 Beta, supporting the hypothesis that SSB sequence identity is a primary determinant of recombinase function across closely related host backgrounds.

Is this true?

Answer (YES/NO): NO